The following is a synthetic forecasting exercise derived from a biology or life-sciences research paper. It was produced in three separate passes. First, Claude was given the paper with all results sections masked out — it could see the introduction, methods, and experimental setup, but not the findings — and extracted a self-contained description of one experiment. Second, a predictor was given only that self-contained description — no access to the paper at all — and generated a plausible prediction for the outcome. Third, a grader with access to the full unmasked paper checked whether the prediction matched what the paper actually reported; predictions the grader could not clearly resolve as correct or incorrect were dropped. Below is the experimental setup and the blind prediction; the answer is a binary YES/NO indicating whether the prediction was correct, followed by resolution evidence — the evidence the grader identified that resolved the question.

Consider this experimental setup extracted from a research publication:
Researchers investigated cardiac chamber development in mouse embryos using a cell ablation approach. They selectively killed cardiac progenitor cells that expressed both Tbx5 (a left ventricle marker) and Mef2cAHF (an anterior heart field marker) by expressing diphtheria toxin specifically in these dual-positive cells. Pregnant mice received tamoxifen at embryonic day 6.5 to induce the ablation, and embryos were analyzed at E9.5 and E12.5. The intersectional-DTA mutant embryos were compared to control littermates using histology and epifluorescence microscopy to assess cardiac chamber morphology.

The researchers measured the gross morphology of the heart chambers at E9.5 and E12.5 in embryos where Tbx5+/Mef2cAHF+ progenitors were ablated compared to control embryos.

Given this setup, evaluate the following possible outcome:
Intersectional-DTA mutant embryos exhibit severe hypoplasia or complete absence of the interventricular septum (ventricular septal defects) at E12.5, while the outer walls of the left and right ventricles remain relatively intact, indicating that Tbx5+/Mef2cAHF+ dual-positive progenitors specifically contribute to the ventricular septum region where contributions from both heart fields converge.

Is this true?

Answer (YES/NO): NO